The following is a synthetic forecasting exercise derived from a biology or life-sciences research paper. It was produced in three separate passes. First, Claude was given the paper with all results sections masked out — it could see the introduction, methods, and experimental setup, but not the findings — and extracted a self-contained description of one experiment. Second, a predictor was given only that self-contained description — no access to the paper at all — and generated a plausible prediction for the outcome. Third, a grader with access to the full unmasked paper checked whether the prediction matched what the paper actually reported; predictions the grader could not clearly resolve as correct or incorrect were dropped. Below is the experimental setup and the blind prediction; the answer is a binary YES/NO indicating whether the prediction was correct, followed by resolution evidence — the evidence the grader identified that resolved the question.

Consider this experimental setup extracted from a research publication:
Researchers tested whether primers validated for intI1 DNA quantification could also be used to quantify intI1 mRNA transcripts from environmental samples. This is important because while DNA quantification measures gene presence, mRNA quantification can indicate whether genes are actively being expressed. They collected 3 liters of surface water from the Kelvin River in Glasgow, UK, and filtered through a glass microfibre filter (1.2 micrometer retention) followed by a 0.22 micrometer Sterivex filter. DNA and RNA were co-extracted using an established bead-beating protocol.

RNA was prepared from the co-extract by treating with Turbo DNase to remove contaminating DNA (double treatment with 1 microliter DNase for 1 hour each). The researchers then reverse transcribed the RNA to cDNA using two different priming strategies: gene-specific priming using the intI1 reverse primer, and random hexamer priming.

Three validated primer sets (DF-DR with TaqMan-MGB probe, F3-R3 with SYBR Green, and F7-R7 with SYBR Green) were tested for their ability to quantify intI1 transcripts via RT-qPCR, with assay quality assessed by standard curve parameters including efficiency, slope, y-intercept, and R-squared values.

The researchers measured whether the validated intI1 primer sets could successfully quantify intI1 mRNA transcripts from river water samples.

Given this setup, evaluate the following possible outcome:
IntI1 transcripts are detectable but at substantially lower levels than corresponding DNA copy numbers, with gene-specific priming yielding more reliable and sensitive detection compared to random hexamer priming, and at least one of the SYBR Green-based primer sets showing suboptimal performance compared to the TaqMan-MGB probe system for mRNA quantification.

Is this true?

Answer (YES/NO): NO